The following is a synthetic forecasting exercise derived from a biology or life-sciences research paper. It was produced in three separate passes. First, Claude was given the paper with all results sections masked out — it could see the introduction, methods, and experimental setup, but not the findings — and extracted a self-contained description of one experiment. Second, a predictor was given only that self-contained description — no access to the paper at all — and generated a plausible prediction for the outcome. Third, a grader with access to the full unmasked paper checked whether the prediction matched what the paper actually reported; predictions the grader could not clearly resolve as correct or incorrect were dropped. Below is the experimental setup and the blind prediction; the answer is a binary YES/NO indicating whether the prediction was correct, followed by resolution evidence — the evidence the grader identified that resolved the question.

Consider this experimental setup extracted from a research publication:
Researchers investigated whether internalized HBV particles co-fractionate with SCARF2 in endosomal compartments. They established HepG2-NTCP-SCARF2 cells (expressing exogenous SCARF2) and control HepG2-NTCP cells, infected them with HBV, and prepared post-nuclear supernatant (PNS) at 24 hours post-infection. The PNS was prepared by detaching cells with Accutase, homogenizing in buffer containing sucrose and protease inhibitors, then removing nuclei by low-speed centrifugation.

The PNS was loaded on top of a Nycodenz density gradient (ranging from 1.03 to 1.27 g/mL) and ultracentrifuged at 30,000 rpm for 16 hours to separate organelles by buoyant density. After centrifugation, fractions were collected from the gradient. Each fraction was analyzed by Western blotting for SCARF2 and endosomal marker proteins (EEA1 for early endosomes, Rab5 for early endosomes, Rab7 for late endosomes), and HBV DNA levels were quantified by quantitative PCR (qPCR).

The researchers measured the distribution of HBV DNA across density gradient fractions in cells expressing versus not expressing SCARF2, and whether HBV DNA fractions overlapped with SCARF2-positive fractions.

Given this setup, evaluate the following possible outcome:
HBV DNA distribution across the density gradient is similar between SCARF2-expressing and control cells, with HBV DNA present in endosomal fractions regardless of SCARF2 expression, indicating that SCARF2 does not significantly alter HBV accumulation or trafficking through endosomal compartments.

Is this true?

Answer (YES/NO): NO